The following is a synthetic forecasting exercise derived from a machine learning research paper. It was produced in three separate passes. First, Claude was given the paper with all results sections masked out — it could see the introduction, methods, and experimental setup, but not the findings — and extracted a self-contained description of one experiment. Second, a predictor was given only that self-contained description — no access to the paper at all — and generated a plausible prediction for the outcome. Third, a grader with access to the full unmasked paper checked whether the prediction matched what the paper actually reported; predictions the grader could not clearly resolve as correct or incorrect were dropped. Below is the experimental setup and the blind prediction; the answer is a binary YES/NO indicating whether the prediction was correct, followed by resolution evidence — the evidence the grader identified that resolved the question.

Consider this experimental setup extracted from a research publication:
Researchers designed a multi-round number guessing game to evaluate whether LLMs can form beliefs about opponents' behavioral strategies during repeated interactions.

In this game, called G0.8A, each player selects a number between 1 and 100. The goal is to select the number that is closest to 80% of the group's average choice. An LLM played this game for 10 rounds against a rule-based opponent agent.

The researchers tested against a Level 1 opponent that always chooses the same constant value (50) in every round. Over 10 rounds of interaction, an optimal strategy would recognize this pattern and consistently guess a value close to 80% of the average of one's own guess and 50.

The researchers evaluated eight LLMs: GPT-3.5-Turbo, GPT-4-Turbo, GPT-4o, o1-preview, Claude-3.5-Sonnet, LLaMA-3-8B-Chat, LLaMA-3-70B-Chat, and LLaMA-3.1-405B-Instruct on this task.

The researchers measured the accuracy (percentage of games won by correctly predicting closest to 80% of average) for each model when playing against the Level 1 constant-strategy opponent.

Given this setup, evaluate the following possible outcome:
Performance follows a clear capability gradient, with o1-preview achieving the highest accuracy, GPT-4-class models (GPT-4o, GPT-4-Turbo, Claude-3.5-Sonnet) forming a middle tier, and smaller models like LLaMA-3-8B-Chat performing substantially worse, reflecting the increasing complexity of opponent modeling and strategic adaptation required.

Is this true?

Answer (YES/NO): NO